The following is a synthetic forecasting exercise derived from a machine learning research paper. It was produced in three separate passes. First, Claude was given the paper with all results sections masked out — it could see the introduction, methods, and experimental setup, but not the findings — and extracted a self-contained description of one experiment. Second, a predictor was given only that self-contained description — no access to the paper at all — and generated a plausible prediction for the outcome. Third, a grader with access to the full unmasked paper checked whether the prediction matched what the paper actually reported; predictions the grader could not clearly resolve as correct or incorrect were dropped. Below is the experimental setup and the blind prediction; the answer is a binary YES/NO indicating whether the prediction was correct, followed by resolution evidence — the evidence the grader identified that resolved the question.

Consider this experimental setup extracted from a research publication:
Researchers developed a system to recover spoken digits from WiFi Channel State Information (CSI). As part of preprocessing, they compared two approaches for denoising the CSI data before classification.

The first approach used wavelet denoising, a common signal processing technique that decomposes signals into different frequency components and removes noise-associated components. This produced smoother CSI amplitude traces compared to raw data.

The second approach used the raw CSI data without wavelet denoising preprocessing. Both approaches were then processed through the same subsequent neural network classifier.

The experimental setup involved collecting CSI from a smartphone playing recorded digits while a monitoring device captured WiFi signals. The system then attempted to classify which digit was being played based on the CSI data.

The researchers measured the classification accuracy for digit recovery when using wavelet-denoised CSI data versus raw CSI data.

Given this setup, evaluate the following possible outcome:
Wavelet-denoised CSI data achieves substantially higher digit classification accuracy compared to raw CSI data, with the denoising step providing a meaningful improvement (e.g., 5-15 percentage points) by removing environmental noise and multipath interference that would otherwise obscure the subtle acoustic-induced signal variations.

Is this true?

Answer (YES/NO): NO